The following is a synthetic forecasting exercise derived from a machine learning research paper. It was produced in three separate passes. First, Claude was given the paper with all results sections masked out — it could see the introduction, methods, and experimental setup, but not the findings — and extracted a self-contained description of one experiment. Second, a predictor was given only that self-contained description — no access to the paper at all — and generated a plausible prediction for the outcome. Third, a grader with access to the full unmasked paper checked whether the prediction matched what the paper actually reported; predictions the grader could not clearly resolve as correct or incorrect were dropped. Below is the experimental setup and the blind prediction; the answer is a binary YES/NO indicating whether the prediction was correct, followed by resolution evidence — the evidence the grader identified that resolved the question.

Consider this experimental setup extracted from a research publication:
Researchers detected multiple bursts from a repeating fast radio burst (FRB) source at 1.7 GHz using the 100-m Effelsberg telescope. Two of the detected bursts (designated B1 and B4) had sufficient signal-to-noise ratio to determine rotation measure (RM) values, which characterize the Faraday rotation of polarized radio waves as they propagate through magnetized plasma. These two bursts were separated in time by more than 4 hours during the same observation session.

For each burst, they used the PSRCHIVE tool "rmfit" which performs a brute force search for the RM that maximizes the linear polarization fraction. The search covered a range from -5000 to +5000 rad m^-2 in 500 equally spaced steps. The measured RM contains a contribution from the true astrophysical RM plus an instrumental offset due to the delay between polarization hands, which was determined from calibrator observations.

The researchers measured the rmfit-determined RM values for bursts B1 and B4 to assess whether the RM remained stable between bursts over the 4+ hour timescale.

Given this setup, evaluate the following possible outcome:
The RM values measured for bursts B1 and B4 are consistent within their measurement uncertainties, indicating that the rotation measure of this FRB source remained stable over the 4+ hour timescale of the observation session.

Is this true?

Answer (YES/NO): YES